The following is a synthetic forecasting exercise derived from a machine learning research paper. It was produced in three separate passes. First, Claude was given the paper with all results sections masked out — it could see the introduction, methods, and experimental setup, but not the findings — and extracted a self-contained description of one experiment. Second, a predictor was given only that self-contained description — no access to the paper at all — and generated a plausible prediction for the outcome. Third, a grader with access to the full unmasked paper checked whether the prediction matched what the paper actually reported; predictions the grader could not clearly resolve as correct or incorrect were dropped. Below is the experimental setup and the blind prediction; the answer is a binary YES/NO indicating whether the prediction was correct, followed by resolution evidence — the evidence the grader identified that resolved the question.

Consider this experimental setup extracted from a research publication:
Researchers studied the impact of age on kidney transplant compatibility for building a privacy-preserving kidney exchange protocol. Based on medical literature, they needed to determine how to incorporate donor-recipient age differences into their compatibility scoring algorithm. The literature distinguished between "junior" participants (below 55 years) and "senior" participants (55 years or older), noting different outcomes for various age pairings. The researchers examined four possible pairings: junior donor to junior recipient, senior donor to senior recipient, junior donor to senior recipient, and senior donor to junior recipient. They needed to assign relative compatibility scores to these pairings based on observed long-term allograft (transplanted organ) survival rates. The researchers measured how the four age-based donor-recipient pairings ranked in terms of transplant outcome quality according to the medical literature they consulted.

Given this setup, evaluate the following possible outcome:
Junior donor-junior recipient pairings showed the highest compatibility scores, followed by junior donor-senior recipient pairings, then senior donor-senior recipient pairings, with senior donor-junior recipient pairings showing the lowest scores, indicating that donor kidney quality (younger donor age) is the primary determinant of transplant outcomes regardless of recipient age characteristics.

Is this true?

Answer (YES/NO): NO